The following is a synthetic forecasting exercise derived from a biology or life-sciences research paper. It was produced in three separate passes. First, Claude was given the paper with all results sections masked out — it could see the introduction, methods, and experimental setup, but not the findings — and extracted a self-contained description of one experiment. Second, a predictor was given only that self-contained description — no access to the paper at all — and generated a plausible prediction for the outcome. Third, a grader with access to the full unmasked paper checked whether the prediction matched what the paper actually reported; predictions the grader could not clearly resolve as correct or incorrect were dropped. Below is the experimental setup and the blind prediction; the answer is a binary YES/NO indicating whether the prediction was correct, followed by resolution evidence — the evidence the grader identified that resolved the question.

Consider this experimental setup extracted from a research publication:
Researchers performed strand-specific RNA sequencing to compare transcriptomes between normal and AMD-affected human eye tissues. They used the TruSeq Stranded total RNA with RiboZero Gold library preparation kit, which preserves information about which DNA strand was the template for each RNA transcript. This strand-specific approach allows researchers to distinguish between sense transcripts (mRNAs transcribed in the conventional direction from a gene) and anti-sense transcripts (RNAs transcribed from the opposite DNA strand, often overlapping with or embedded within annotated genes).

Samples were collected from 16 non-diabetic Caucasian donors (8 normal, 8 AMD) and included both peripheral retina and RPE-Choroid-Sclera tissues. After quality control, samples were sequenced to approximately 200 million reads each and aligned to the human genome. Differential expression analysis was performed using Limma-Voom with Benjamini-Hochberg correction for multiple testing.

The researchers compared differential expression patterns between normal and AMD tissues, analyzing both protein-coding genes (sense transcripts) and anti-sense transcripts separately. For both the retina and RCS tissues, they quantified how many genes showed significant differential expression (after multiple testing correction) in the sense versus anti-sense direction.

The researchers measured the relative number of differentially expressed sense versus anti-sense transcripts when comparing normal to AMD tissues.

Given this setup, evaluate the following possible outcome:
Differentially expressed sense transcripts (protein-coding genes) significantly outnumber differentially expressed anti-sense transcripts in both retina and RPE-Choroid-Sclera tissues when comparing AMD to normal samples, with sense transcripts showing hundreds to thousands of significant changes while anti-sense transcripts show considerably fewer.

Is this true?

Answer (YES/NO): NO